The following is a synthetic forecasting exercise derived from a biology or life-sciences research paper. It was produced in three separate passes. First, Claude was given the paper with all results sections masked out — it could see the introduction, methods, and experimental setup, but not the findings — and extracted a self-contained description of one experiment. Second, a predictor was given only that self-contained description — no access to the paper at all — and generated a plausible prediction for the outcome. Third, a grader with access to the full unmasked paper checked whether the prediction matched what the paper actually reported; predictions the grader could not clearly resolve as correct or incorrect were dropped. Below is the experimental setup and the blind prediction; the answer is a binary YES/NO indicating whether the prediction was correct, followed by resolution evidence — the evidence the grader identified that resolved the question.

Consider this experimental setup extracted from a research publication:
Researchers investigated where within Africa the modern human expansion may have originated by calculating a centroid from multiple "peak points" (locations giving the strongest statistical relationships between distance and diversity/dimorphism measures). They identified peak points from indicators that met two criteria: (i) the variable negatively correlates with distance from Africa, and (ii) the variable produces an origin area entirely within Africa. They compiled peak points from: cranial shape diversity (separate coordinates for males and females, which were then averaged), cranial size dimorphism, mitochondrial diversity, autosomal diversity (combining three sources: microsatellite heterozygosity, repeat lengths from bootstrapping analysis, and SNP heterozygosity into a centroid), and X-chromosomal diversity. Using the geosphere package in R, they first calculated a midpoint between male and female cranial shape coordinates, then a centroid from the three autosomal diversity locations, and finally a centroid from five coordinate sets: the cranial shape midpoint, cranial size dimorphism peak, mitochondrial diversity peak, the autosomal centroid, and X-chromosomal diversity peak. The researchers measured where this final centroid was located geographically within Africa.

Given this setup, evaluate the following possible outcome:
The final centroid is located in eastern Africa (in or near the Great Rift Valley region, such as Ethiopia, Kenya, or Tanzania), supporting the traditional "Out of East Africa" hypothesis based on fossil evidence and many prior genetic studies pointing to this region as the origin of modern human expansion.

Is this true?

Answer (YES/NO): NO